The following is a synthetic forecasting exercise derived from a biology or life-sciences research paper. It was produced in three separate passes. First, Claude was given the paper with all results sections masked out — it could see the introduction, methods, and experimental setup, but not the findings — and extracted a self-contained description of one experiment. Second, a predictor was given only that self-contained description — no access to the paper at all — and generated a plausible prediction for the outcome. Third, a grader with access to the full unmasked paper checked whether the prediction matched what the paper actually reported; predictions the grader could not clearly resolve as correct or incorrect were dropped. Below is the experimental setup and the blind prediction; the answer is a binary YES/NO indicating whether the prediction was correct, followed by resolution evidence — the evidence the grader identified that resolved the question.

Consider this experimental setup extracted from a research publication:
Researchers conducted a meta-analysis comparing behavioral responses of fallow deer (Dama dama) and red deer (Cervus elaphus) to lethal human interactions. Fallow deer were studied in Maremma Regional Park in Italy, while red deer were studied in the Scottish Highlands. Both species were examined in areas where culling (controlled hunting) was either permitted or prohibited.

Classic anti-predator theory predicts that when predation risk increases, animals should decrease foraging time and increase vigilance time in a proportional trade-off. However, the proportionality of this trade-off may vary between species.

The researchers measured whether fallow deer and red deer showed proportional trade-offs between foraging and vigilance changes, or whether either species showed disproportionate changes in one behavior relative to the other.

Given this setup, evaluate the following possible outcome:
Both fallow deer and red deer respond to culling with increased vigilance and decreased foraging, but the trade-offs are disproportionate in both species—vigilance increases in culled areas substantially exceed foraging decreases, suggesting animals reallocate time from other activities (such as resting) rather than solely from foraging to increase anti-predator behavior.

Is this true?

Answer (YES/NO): NO